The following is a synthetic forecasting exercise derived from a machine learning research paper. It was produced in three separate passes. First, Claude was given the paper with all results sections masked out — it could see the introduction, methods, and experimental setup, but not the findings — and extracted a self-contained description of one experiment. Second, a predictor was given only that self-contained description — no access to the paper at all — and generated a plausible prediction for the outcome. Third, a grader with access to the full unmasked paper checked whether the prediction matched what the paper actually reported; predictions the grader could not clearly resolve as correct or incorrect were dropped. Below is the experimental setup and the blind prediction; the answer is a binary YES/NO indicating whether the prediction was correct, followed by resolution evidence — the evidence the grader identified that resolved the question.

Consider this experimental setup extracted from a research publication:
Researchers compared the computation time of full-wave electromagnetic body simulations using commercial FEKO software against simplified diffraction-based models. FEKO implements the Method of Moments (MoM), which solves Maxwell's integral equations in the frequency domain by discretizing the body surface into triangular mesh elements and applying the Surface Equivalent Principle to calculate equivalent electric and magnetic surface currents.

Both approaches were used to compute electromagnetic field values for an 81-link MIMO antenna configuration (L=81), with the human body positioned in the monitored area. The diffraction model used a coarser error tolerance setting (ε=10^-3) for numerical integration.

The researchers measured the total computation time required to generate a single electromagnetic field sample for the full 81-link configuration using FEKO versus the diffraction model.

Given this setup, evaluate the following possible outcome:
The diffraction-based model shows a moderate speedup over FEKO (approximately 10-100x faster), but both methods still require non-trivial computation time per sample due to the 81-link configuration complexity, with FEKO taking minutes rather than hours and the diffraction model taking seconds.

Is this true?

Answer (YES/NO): NO